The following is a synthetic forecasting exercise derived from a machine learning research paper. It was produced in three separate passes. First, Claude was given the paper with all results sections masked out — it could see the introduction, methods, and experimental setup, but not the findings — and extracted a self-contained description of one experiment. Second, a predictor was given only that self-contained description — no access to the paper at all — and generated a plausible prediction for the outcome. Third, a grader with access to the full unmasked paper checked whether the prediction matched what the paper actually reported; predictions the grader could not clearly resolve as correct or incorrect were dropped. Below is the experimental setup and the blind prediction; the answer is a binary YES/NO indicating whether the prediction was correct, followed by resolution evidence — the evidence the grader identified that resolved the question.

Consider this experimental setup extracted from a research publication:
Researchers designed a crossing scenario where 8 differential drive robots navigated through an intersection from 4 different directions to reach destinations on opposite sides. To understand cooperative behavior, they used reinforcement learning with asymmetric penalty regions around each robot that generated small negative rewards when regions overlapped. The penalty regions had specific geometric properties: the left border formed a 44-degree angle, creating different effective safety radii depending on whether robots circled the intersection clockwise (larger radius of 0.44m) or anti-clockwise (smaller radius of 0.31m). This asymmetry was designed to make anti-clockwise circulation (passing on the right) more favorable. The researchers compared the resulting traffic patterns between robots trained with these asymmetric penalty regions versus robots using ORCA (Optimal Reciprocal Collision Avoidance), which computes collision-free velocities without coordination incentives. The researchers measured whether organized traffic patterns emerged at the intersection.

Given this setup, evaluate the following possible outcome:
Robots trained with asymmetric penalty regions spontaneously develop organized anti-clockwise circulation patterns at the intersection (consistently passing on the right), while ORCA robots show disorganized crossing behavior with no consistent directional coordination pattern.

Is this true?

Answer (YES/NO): YES